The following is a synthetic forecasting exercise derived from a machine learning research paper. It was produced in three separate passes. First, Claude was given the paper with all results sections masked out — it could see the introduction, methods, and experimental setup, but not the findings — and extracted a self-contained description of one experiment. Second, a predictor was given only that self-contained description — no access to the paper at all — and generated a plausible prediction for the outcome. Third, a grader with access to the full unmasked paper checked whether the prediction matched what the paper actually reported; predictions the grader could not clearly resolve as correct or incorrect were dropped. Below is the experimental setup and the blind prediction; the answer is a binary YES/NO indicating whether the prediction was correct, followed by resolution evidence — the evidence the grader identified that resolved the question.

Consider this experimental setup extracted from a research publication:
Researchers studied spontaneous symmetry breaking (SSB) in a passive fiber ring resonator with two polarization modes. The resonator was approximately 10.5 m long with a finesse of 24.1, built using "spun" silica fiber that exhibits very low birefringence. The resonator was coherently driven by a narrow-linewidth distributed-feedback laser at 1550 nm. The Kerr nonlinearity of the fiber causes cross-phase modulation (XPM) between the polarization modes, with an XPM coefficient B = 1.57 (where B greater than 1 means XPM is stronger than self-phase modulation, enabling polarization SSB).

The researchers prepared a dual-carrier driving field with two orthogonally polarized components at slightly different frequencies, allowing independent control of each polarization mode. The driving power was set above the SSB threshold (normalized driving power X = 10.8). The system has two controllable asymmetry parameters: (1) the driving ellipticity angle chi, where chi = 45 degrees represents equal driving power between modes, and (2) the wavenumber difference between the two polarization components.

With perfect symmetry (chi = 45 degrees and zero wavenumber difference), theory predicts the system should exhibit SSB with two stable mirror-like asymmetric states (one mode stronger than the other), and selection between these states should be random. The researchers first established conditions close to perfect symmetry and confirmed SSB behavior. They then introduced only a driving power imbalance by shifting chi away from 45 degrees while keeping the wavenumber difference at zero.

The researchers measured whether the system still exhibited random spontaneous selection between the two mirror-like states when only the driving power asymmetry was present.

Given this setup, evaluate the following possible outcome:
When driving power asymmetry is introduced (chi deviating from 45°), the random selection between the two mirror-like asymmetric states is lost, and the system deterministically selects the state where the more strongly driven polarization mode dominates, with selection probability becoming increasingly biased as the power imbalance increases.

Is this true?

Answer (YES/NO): YES